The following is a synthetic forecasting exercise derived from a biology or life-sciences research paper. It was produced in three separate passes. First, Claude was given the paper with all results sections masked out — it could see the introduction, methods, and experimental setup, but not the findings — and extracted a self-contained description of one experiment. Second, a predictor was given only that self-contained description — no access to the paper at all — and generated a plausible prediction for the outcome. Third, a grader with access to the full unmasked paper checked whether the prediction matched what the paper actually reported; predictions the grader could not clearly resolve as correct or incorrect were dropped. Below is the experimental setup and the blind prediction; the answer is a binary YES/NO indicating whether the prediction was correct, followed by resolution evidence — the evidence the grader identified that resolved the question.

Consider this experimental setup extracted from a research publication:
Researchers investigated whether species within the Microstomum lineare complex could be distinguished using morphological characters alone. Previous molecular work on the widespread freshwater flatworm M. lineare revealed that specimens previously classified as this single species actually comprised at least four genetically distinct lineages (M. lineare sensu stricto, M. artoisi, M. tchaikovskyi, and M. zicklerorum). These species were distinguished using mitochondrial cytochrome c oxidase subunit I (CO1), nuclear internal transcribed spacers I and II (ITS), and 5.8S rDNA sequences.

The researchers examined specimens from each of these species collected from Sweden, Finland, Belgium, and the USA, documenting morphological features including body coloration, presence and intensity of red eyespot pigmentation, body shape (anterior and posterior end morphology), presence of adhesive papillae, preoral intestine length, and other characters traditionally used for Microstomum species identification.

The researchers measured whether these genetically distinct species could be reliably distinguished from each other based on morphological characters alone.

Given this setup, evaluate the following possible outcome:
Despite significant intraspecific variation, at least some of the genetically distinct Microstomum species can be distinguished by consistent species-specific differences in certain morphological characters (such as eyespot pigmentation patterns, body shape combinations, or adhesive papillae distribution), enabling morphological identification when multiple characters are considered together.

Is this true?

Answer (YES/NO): NO